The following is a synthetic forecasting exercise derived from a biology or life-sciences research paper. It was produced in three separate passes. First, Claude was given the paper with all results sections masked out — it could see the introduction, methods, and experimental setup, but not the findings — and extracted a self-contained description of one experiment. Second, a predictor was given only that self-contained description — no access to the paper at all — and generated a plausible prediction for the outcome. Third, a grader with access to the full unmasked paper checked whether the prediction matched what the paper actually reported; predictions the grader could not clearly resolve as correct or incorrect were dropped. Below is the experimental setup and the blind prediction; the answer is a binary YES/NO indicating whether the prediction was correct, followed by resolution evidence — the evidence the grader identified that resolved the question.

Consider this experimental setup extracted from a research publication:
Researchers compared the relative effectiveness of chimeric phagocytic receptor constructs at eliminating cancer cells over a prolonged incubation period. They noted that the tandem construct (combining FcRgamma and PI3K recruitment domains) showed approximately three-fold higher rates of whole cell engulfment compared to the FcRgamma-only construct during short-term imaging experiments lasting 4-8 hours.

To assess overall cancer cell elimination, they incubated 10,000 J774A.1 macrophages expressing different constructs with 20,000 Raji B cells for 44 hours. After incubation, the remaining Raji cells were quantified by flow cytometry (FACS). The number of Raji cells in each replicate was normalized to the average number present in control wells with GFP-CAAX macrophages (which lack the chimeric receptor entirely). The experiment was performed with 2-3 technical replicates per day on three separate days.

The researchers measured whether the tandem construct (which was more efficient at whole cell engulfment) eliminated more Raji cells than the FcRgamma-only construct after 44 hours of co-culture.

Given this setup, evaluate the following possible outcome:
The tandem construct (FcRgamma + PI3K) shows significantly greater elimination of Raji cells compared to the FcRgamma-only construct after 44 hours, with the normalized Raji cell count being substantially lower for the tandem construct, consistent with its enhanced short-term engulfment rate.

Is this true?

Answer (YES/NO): NO